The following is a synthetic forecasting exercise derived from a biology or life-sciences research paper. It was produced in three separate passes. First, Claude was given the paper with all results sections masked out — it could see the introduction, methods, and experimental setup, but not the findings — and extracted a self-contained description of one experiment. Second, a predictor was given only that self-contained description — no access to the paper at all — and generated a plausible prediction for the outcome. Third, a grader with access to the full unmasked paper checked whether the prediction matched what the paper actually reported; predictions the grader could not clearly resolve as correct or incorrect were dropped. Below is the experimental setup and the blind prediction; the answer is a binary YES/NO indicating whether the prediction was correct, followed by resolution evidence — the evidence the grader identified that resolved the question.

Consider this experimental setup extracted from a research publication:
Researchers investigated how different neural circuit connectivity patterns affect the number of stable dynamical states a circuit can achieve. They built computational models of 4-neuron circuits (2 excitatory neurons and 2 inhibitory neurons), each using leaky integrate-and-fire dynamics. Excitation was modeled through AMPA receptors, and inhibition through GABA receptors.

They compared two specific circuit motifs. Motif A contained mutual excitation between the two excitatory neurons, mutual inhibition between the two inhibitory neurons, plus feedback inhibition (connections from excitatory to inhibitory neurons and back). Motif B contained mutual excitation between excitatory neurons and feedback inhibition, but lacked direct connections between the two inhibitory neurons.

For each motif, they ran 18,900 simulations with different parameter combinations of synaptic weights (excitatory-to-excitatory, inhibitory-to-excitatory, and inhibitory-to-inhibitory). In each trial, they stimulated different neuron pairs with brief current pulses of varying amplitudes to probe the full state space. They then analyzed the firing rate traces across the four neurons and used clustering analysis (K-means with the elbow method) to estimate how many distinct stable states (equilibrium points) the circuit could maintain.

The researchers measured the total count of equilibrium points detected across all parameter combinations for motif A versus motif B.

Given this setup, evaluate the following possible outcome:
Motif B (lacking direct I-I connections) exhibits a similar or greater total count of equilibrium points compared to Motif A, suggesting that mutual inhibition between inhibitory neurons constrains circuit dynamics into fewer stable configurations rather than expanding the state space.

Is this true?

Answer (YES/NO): NO